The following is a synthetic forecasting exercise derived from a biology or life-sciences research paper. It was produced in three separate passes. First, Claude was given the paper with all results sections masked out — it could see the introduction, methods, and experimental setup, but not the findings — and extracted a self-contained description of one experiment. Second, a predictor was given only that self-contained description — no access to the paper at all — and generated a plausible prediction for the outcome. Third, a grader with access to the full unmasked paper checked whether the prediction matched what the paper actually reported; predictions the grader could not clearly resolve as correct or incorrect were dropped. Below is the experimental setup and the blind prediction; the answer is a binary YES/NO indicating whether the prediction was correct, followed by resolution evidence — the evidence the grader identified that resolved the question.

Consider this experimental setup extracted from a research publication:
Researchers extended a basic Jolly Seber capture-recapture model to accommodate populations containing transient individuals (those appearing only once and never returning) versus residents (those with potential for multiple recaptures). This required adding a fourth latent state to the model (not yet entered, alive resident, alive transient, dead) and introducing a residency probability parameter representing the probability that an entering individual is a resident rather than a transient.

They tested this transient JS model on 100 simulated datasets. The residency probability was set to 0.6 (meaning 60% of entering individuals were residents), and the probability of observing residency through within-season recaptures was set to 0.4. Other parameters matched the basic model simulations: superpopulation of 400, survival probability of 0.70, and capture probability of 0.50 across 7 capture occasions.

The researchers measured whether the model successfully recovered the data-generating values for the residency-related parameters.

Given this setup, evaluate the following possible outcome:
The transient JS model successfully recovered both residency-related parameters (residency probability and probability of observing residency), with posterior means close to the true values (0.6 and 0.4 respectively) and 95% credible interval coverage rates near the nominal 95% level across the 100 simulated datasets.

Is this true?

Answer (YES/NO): NO